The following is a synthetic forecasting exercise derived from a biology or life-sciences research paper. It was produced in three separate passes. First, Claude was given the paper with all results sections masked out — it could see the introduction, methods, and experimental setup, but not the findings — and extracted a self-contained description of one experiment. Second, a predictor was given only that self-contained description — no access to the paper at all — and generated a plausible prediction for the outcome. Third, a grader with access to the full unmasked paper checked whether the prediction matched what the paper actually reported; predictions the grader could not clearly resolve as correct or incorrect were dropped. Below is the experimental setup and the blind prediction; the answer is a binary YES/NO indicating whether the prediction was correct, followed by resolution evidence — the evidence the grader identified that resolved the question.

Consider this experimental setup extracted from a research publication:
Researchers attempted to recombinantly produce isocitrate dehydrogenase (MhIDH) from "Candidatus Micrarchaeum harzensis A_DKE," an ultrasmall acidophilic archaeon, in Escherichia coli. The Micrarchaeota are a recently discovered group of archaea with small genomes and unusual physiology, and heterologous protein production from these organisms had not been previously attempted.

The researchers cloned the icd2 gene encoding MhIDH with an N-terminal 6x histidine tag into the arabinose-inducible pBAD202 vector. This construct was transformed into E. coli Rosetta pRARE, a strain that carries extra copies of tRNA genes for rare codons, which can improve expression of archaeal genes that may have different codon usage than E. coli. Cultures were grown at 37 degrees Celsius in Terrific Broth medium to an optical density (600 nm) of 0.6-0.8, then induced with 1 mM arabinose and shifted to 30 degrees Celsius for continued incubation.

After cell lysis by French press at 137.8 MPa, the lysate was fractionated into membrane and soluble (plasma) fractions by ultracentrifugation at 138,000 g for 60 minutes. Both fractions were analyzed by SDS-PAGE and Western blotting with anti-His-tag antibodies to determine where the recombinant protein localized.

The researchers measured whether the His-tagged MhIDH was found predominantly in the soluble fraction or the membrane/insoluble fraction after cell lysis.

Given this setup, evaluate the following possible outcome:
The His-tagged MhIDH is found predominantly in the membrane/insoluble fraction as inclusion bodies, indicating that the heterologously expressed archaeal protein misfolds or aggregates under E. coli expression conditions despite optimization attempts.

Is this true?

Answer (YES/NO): NO